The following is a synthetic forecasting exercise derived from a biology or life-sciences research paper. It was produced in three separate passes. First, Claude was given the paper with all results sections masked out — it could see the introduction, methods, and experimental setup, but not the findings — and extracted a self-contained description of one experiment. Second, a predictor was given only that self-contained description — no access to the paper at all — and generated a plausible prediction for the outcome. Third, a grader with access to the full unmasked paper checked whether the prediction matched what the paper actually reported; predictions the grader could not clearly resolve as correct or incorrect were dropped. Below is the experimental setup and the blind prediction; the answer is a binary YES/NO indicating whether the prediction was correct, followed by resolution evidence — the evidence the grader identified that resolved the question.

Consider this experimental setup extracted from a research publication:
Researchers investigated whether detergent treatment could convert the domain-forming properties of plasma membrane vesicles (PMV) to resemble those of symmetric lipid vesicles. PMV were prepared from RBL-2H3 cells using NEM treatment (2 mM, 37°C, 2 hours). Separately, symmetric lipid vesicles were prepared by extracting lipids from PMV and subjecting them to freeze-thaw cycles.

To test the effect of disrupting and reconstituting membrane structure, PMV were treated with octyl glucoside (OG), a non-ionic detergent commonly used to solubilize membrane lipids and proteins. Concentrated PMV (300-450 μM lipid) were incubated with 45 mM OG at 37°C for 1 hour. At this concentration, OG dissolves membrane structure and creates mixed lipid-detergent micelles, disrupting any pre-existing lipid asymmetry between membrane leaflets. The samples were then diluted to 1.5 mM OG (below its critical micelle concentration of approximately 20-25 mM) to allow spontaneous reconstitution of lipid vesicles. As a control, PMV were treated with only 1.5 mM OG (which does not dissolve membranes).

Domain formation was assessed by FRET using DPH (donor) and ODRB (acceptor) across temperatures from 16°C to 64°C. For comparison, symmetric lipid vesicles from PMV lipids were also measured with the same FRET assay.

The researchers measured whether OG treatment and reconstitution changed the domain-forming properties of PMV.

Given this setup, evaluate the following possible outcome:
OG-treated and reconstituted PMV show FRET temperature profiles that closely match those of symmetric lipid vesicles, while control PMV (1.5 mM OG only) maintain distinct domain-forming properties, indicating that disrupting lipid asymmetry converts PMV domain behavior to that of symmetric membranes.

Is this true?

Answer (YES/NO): YES